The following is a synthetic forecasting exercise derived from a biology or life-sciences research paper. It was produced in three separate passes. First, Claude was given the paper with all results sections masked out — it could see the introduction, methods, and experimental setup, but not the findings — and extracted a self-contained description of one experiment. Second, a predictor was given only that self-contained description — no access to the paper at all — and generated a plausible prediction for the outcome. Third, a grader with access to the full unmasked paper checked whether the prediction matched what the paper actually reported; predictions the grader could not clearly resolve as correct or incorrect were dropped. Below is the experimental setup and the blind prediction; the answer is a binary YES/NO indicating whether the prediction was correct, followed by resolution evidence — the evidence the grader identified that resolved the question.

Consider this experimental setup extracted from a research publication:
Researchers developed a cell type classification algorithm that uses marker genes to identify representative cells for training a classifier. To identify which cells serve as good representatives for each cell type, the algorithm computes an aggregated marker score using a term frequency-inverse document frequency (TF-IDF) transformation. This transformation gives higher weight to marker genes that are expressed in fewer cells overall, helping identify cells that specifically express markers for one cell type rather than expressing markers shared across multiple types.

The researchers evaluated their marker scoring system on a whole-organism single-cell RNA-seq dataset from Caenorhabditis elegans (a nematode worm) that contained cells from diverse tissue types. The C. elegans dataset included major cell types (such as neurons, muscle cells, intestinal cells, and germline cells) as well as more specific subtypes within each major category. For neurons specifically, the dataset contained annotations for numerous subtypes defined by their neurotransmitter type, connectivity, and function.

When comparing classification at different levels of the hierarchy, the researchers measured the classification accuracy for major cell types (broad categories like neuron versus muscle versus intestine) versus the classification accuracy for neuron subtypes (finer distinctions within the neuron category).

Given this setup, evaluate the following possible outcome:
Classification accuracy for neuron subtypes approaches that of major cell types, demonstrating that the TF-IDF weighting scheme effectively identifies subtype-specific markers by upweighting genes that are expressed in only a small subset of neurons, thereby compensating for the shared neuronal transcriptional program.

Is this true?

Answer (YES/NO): NO